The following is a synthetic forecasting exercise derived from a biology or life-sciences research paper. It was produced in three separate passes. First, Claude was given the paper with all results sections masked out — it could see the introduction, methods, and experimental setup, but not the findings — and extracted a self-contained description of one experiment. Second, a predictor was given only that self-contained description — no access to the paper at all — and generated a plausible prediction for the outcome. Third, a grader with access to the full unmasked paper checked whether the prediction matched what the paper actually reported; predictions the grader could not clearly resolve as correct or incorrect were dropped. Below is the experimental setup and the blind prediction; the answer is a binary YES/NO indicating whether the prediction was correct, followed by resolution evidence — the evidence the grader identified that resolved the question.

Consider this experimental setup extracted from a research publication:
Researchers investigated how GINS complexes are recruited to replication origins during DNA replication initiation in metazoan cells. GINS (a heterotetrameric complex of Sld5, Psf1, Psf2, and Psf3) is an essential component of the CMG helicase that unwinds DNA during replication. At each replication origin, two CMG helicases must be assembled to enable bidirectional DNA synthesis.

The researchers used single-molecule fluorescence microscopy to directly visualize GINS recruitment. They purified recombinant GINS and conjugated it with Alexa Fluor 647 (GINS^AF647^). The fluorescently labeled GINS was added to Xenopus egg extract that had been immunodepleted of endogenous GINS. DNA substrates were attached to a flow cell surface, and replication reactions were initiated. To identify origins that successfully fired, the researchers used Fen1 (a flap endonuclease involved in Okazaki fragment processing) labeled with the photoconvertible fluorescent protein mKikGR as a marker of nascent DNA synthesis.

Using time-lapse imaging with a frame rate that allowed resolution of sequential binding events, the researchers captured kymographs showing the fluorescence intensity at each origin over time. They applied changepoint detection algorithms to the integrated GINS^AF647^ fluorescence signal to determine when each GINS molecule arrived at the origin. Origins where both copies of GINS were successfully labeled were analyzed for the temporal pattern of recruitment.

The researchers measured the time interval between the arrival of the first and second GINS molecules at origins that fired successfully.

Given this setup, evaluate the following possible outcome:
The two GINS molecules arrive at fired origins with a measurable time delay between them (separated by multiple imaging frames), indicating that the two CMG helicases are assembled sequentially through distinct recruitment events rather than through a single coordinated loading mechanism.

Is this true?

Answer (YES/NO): NO